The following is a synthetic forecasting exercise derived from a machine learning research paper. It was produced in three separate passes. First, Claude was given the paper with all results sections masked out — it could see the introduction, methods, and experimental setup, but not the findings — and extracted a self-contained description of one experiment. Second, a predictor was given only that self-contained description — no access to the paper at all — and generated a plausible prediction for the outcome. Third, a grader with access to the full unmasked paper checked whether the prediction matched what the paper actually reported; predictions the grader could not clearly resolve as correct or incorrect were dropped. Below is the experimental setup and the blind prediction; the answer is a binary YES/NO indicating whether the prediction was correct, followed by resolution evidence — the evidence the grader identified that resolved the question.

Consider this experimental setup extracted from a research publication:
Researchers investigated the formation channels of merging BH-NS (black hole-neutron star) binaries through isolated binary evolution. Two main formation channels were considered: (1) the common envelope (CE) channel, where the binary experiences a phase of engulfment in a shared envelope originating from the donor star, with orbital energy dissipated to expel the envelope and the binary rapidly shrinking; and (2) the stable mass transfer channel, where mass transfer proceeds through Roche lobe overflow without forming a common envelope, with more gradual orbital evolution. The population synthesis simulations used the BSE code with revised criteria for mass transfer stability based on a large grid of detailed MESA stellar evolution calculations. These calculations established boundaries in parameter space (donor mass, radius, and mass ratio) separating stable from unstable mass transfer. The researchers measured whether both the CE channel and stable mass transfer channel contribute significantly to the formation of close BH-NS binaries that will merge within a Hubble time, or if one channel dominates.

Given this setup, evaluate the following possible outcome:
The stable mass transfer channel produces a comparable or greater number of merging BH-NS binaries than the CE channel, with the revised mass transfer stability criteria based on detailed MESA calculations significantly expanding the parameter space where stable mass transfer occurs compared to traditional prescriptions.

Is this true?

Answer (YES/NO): NO